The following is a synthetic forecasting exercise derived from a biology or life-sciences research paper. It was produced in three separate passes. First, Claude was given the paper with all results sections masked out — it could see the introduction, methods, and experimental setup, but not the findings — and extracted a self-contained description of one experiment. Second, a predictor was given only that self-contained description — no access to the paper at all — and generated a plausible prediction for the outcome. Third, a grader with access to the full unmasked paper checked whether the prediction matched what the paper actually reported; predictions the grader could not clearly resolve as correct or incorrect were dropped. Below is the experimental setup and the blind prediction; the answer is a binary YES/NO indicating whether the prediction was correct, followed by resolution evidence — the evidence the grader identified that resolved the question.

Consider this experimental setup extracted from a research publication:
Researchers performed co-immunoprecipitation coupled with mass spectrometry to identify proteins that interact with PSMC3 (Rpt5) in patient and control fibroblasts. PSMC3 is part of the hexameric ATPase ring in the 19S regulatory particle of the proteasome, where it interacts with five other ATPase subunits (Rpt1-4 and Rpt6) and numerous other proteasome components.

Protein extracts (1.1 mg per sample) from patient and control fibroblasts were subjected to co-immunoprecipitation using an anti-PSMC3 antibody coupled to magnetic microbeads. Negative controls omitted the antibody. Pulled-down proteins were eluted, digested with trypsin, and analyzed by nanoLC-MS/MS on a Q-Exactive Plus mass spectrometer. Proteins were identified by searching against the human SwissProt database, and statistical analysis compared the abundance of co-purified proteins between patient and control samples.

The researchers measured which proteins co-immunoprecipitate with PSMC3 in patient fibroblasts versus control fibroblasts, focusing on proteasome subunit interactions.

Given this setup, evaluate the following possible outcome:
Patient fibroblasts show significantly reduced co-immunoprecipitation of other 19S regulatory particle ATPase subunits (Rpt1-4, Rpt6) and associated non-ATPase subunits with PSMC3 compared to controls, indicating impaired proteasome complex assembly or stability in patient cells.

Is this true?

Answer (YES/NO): NO